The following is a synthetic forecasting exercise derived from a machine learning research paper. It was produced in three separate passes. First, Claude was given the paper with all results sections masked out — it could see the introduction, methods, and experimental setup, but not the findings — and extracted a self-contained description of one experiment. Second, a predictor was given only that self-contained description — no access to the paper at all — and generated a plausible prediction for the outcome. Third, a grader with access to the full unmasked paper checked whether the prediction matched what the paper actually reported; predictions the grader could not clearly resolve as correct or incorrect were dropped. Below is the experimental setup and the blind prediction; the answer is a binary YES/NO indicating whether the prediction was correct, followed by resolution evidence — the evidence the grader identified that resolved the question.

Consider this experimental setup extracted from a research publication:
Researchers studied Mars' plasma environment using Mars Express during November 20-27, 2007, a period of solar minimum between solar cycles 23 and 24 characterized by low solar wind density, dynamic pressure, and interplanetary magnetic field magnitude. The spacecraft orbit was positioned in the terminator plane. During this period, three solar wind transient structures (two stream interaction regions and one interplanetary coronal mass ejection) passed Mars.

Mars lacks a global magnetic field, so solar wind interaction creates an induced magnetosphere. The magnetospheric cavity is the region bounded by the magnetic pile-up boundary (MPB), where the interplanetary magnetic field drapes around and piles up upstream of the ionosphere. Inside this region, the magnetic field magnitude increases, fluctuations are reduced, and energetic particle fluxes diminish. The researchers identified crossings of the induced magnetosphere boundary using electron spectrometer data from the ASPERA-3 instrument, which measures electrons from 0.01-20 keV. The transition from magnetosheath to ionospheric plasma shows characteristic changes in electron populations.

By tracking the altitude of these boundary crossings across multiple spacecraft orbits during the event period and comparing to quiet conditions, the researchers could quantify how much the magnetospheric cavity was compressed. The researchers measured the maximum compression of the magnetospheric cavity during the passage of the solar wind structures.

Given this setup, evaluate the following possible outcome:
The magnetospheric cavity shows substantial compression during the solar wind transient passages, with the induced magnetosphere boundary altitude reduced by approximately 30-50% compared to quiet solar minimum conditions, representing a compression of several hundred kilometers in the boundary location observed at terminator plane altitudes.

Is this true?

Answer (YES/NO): YES